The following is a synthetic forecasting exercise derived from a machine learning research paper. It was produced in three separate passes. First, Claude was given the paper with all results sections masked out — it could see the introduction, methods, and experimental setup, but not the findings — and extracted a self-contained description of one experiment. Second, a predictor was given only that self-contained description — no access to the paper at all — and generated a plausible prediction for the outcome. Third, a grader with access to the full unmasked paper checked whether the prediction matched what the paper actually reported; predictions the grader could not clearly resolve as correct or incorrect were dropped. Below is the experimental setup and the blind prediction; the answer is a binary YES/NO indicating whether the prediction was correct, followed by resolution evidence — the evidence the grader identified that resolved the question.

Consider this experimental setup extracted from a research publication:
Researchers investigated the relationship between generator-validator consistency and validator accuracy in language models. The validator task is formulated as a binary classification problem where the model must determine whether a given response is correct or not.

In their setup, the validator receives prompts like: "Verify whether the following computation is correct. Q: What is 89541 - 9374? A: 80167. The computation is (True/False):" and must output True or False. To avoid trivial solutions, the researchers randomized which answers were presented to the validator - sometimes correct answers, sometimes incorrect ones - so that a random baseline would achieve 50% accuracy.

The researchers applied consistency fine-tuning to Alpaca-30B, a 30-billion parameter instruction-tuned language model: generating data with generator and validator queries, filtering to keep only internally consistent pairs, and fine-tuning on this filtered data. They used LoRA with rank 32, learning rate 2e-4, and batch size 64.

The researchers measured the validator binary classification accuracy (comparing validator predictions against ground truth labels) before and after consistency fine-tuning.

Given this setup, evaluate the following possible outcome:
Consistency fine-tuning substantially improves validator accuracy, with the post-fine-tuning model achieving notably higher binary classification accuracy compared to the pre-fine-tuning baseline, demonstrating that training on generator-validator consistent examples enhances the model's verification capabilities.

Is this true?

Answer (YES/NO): YES